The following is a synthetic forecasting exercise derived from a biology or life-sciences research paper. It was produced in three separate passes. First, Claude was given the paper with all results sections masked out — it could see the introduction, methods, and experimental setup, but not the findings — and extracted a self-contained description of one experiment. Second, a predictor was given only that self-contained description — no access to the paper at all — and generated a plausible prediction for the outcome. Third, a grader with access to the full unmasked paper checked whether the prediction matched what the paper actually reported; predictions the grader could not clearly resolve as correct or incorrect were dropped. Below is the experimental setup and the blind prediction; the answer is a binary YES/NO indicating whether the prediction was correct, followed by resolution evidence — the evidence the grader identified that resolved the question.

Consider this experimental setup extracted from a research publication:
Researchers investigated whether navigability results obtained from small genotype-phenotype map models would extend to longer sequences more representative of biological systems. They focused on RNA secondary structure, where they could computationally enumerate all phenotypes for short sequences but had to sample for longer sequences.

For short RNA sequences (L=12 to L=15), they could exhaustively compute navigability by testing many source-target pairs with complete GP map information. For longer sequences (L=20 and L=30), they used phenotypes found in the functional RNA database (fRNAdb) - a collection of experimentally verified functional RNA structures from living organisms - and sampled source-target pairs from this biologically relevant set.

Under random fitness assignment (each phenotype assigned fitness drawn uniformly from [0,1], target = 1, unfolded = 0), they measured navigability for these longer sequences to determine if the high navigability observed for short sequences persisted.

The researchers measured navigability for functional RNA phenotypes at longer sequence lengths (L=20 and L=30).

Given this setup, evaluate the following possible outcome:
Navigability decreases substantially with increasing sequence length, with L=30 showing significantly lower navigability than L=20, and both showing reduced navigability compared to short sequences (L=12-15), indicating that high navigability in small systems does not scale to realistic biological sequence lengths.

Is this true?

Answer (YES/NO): NO